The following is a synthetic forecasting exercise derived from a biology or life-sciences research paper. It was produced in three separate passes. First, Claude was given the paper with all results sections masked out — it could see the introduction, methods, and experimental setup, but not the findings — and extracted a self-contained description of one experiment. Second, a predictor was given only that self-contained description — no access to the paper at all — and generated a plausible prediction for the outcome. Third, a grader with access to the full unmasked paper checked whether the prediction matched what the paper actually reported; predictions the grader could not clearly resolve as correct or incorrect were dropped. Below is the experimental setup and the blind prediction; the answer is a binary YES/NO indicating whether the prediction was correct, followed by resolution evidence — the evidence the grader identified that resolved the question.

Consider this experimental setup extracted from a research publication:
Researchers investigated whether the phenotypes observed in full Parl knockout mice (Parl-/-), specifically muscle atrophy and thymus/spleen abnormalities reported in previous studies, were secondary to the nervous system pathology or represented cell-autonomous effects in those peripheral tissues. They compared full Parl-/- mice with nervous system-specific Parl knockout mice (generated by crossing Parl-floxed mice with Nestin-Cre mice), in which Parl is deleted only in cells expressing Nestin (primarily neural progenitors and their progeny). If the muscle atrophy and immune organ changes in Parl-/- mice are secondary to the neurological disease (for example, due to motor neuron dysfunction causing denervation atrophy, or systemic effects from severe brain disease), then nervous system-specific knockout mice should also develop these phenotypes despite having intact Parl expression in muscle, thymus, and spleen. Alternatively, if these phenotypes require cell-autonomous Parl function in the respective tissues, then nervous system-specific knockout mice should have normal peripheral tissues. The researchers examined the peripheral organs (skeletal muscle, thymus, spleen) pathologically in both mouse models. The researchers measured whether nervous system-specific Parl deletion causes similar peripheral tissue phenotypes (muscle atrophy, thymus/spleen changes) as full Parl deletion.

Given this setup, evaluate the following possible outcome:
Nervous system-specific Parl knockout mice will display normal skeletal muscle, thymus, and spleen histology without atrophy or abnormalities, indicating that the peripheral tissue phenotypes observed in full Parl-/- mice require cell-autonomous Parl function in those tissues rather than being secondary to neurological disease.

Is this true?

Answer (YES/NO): NO